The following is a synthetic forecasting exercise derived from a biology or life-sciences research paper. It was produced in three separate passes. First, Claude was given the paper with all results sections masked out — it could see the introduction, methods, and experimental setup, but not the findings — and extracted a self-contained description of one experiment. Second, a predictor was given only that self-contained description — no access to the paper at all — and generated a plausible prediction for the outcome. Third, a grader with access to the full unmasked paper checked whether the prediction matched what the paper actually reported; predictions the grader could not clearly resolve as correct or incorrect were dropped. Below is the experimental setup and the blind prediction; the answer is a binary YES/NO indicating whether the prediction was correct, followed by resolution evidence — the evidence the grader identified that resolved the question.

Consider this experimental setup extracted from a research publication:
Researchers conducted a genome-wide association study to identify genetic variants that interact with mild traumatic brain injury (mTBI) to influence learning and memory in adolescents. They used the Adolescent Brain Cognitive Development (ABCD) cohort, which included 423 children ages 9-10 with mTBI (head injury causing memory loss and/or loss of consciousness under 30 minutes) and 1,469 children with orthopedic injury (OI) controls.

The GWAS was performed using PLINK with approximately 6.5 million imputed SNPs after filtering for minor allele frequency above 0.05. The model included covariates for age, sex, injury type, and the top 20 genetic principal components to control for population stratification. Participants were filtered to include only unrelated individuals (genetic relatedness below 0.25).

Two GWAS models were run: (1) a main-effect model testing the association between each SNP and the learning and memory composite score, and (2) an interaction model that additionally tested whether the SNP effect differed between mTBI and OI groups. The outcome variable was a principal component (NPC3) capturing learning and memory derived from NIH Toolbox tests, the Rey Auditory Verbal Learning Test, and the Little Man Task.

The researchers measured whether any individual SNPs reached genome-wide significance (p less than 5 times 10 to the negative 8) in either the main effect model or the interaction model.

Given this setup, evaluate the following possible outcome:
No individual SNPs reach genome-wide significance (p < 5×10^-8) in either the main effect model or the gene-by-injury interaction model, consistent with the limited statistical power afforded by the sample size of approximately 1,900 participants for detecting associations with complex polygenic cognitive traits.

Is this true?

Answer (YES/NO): YES